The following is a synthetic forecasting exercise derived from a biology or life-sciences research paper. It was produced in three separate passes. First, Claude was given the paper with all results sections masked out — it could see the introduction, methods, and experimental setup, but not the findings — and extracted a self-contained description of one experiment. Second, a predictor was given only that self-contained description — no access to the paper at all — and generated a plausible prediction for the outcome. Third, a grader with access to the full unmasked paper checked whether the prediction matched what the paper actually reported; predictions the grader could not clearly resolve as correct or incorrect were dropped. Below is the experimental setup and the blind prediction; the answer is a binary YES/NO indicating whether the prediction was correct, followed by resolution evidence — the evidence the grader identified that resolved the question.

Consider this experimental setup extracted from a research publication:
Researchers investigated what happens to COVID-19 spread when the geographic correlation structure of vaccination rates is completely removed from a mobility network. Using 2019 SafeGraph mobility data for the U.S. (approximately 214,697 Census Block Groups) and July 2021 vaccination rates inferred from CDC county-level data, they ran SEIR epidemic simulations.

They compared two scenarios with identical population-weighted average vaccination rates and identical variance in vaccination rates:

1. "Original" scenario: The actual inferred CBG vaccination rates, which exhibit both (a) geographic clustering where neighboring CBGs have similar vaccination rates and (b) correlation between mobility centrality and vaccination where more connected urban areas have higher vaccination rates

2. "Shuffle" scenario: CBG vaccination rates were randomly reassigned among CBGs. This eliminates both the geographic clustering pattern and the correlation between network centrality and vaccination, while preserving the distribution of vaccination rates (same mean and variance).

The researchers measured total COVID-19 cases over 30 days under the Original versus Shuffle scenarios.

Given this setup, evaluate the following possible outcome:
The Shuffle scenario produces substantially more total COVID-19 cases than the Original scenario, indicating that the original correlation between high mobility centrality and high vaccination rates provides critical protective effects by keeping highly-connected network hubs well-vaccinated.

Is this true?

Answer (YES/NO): NO